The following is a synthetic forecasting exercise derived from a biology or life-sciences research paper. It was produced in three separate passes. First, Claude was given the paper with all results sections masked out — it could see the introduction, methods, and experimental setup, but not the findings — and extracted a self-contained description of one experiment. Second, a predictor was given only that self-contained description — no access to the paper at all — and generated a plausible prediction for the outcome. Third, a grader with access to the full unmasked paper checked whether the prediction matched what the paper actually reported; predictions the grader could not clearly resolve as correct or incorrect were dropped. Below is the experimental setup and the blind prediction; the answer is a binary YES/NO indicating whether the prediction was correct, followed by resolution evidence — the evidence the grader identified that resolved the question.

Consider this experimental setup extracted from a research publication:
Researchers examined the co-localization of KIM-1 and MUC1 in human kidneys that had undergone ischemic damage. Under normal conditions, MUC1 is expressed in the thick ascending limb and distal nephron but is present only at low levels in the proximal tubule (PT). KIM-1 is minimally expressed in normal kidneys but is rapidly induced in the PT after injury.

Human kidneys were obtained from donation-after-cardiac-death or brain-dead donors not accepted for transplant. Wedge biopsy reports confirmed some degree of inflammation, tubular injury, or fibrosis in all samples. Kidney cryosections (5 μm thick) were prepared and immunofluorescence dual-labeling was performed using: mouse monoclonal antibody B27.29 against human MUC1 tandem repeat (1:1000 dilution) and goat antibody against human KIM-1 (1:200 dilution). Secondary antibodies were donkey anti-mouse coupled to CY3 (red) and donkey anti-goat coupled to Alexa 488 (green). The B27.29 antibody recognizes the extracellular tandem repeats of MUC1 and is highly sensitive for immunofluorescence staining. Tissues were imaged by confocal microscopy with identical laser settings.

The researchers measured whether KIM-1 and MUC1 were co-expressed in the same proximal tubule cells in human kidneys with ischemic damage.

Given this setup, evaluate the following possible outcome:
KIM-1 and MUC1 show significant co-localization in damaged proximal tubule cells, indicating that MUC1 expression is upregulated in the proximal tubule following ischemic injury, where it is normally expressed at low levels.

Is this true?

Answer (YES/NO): YES